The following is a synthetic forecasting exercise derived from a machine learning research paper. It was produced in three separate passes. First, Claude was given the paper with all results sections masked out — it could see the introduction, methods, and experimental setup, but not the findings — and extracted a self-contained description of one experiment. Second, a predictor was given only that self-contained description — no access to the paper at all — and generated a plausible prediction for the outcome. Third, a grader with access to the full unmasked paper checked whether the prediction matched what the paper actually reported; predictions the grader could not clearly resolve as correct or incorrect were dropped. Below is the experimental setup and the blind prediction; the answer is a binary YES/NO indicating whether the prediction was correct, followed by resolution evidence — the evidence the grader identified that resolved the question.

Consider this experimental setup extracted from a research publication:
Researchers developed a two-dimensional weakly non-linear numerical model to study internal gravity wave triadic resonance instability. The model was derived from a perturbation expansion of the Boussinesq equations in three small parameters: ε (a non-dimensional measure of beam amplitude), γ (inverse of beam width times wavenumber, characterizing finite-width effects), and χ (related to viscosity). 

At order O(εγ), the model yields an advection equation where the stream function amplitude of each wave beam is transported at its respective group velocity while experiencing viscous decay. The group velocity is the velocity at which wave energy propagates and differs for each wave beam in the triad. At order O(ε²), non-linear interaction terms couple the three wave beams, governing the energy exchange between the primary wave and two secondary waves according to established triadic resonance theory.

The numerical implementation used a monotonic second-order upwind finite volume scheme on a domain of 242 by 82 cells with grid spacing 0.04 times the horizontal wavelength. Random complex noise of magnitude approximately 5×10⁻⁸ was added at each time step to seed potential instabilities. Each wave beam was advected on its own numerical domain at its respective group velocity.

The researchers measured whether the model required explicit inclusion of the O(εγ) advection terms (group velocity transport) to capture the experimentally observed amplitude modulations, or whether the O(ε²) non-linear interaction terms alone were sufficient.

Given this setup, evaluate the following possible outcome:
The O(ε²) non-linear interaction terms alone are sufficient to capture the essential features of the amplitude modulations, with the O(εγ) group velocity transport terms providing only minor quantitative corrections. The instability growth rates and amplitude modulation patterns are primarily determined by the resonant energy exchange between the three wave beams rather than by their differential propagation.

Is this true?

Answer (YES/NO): NO